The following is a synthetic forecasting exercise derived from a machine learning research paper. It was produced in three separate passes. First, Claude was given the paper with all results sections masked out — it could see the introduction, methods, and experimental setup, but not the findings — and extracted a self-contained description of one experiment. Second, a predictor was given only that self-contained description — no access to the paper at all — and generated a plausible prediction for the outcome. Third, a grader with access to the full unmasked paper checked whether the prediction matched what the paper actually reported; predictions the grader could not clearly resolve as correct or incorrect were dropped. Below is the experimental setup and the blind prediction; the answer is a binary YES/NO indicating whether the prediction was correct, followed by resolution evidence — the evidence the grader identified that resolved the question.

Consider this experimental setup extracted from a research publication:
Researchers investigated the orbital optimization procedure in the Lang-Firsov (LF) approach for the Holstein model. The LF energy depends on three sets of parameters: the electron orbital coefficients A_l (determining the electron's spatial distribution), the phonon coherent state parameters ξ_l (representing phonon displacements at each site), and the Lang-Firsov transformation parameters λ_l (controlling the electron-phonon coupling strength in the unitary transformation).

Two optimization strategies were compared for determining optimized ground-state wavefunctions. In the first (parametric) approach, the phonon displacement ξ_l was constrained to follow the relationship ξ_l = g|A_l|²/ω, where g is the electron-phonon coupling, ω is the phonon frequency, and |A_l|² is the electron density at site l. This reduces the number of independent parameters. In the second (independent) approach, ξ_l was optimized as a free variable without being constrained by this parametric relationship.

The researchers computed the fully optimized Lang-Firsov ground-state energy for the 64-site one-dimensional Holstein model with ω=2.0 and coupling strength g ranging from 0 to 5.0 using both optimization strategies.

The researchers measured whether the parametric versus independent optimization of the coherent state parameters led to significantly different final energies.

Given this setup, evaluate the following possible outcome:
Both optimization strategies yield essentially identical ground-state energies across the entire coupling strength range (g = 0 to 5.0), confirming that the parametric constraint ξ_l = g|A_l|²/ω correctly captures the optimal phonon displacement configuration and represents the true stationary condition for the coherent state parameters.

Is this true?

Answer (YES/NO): YES